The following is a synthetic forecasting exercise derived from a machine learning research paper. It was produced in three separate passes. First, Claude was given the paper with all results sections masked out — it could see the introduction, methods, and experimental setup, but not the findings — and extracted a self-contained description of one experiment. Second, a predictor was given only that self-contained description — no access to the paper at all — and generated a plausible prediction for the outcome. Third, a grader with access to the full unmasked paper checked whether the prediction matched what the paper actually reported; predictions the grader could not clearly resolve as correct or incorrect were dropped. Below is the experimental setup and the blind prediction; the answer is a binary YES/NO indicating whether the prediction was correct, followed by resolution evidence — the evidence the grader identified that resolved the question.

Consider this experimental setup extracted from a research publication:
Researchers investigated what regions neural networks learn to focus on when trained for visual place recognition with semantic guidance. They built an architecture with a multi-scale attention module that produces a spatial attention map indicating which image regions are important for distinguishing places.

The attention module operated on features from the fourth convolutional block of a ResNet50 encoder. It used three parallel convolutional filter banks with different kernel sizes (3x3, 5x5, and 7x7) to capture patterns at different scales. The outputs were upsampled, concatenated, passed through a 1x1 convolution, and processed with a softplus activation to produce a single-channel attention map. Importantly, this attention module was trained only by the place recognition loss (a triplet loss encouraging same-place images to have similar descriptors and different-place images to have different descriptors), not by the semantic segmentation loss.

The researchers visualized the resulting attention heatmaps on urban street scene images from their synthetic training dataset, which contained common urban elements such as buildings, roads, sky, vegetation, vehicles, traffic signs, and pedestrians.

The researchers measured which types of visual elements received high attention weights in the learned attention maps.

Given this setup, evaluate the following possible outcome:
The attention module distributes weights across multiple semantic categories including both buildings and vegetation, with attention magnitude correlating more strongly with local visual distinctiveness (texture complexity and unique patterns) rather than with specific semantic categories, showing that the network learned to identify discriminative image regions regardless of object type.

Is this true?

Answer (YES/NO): NO